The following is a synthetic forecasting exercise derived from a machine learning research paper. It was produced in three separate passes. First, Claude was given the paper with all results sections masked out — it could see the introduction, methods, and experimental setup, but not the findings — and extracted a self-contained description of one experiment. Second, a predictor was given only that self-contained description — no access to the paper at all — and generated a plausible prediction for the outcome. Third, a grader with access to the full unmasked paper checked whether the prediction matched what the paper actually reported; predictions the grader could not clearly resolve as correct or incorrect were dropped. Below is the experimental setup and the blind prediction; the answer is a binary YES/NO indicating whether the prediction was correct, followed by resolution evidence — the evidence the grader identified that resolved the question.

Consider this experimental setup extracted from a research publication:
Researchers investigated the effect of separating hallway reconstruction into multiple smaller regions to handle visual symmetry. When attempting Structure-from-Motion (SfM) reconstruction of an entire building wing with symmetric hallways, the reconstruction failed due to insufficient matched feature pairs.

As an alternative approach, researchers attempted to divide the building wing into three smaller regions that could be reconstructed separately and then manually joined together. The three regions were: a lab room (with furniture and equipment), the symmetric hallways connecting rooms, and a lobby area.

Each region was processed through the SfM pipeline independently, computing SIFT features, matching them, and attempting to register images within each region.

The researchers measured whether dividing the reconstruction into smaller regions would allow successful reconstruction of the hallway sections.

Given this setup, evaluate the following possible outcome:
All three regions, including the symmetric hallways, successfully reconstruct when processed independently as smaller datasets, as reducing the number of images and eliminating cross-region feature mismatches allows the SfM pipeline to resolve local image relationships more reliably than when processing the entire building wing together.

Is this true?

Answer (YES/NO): NO